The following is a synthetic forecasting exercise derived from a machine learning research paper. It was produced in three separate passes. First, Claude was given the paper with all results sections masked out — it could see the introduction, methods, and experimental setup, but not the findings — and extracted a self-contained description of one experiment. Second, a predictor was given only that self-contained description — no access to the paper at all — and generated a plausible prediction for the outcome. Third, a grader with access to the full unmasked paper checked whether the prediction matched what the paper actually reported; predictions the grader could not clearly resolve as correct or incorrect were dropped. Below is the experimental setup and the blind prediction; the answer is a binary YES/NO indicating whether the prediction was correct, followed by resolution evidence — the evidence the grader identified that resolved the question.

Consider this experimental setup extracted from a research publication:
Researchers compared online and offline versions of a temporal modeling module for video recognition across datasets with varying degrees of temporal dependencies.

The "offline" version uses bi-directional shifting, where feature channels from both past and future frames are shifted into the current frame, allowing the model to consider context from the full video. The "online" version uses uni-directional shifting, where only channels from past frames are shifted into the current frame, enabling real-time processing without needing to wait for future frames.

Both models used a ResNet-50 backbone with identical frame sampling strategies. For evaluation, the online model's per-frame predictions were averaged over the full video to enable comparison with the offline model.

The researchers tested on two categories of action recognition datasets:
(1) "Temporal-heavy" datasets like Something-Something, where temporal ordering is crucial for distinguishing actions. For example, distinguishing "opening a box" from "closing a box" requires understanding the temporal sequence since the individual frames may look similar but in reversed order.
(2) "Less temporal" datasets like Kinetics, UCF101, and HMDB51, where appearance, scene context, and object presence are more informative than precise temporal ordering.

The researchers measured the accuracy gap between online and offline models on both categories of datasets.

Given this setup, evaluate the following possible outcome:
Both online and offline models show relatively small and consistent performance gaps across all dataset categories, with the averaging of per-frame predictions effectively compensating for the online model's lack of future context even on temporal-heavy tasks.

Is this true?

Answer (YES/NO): NO